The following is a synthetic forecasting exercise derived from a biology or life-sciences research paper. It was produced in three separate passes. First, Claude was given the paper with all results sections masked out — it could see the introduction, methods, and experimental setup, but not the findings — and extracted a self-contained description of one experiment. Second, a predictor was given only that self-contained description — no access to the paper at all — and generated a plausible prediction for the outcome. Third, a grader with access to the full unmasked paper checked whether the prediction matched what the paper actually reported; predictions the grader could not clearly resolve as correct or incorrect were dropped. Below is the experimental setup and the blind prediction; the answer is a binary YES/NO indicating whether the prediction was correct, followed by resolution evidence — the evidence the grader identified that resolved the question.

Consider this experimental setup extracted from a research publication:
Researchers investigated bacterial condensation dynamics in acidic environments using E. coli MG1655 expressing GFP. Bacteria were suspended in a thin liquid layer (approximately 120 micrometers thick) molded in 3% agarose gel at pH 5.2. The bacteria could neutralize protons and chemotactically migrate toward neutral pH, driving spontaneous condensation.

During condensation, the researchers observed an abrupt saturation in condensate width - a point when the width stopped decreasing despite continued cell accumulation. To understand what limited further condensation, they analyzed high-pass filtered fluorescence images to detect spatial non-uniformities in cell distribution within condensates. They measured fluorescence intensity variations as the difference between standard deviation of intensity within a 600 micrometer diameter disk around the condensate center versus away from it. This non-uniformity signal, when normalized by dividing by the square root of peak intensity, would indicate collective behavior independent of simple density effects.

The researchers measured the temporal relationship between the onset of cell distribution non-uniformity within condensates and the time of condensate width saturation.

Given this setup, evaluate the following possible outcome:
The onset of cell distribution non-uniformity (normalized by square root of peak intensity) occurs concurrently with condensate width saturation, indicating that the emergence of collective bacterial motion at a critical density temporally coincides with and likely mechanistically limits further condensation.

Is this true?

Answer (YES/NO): YES